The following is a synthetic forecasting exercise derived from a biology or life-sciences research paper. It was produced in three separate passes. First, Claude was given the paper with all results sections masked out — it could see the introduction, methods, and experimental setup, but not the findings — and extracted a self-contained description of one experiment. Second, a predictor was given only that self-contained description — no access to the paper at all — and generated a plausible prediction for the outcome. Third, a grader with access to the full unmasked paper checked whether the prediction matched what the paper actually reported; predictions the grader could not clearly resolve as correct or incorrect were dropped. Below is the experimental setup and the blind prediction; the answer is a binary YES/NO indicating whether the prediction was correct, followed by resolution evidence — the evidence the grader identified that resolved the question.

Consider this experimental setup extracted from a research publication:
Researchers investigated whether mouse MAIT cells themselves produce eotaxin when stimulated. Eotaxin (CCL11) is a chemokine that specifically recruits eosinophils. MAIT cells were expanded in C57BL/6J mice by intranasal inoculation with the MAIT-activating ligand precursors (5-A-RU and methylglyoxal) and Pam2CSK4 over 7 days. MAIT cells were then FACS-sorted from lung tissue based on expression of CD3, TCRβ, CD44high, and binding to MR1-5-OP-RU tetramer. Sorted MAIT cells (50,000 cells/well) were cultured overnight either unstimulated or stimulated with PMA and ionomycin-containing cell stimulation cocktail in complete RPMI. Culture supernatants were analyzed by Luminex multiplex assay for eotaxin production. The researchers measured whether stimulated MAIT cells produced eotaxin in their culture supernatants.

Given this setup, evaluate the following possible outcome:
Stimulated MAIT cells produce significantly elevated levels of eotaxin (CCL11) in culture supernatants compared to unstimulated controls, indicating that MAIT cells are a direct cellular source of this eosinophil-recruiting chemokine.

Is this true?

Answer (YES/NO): YES